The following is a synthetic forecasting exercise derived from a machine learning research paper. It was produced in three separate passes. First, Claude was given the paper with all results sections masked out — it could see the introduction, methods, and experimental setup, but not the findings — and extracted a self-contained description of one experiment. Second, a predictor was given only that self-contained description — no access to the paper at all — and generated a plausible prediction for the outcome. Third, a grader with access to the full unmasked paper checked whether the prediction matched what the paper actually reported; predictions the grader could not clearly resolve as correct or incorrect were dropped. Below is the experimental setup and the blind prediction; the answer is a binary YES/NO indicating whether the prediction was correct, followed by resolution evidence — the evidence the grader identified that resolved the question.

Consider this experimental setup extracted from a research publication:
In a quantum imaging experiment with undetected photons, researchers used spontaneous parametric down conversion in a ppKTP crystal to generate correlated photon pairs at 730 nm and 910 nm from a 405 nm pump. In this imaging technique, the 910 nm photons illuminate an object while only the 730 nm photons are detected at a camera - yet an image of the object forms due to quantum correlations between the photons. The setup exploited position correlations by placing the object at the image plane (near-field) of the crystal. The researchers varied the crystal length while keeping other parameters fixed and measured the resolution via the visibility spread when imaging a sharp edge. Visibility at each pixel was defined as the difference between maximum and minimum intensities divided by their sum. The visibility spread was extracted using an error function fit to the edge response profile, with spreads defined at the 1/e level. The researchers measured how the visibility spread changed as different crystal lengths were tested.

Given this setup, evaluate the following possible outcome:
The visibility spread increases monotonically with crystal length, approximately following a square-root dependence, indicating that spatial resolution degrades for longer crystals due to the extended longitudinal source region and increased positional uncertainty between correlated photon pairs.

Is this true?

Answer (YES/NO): YES